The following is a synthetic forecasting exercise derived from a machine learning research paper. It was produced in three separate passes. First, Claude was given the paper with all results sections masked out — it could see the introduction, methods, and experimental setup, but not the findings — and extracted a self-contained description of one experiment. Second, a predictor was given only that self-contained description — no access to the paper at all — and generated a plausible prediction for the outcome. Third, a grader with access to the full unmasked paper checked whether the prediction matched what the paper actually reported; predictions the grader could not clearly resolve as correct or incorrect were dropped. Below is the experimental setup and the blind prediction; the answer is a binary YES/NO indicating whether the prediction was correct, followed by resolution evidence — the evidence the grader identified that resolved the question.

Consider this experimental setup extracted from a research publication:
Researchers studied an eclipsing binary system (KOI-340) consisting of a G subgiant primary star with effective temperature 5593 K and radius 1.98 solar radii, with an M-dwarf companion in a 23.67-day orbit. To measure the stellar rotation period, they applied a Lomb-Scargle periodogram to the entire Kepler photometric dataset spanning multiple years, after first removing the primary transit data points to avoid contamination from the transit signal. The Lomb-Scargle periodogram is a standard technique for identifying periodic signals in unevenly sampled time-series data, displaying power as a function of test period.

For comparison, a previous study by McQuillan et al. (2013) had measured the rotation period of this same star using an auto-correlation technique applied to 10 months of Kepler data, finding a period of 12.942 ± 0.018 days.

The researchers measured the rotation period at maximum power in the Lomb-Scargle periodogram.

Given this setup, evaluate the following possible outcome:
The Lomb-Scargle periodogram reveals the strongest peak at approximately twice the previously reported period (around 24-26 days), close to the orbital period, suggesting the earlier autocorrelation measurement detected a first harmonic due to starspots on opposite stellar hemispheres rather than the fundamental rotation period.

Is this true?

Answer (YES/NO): NO